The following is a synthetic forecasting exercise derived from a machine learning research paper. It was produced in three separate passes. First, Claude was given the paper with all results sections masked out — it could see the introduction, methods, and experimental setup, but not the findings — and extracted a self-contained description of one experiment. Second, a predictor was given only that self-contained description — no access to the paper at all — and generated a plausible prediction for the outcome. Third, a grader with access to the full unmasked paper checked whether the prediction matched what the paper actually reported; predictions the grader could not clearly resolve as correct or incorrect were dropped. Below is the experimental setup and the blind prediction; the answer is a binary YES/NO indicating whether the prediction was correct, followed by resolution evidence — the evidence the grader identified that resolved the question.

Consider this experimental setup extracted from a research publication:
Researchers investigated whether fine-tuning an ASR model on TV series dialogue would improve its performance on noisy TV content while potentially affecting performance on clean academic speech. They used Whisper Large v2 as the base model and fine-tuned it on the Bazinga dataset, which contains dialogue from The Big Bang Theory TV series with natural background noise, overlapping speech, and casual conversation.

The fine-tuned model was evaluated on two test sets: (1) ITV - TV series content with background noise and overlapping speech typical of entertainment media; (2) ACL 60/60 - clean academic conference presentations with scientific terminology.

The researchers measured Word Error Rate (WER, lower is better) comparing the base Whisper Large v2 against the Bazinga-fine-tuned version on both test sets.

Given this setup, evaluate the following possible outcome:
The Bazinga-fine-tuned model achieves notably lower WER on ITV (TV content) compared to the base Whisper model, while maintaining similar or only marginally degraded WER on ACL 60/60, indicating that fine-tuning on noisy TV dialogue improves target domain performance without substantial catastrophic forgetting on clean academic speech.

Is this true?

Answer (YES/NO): NO